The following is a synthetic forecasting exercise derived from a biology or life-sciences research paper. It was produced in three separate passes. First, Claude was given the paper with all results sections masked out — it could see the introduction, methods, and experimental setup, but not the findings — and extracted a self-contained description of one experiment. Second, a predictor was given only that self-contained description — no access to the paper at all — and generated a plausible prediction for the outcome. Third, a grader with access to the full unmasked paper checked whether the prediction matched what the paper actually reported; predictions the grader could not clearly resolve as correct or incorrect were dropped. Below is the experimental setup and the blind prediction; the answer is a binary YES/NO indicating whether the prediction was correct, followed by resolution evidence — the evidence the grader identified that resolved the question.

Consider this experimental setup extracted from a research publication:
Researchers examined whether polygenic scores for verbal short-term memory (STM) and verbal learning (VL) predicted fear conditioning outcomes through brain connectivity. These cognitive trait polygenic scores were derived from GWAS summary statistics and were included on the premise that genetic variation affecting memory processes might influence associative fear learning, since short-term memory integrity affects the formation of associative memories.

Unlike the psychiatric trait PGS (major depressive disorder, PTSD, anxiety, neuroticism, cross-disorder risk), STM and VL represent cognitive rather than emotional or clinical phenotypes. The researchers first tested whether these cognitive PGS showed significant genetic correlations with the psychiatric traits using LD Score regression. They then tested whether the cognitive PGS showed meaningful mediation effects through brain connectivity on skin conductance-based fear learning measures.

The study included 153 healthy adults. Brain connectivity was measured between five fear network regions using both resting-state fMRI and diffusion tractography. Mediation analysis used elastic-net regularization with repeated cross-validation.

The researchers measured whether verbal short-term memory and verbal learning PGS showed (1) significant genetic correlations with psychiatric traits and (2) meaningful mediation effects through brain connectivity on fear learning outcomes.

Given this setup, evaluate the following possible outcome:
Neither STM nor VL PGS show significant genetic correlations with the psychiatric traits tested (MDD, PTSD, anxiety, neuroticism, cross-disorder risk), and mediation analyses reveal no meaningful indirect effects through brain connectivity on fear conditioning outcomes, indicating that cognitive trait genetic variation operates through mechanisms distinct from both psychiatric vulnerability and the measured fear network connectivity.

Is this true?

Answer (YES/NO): NO